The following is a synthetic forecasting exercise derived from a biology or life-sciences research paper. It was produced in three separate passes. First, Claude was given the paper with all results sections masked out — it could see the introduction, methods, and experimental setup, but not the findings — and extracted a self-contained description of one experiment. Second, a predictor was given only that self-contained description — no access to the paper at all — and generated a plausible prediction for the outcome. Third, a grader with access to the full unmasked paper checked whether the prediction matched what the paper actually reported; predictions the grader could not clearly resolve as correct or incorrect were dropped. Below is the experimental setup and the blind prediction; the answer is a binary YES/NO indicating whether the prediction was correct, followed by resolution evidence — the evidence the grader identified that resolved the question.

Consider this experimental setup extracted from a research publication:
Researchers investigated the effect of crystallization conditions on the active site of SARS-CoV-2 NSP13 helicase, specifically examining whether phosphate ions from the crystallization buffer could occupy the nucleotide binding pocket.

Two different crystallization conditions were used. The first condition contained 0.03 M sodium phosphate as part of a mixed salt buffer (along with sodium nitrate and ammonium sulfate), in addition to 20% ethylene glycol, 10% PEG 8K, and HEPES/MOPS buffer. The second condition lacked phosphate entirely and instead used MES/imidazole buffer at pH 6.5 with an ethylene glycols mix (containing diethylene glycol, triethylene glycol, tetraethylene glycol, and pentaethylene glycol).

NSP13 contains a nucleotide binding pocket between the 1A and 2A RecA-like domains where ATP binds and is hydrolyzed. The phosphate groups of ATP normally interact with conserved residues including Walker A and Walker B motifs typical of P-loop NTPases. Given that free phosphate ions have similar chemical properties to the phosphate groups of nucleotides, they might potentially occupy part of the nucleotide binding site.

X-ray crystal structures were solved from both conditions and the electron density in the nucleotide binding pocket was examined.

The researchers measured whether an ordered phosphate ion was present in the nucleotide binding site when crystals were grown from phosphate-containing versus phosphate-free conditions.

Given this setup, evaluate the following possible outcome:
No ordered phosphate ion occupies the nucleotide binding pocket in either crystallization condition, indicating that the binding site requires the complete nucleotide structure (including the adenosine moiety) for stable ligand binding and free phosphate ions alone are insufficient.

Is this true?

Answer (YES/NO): NO